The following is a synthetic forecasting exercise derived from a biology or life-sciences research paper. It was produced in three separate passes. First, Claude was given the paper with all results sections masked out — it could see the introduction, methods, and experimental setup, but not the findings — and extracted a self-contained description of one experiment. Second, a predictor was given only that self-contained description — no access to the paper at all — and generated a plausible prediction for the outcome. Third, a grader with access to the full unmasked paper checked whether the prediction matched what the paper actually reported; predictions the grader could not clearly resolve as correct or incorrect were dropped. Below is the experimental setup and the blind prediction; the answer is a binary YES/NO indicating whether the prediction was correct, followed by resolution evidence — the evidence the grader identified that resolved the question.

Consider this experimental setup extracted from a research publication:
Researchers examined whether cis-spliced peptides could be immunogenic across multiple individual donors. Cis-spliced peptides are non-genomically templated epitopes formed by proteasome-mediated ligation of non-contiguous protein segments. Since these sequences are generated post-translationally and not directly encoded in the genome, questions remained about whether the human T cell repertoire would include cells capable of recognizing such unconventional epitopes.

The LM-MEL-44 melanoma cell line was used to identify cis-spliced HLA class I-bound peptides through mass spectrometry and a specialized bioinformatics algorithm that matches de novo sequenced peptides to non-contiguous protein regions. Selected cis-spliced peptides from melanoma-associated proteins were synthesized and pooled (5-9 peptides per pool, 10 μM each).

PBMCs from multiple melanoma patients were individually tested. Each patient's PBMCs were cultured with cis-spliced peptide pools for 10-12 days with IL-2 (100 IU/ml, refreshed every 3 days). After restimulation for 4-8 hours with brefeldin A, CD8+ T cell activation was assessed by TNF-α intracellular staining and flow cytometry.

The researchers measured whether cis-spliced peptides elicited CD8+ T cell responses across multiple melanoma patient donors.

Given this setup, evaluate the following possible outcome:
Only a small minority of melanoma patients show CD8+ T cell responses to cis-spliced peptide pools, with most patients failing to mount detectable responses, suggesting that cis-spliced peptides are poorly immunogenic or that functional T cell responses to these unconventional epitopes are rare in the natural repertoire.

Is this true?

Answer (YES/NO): NO